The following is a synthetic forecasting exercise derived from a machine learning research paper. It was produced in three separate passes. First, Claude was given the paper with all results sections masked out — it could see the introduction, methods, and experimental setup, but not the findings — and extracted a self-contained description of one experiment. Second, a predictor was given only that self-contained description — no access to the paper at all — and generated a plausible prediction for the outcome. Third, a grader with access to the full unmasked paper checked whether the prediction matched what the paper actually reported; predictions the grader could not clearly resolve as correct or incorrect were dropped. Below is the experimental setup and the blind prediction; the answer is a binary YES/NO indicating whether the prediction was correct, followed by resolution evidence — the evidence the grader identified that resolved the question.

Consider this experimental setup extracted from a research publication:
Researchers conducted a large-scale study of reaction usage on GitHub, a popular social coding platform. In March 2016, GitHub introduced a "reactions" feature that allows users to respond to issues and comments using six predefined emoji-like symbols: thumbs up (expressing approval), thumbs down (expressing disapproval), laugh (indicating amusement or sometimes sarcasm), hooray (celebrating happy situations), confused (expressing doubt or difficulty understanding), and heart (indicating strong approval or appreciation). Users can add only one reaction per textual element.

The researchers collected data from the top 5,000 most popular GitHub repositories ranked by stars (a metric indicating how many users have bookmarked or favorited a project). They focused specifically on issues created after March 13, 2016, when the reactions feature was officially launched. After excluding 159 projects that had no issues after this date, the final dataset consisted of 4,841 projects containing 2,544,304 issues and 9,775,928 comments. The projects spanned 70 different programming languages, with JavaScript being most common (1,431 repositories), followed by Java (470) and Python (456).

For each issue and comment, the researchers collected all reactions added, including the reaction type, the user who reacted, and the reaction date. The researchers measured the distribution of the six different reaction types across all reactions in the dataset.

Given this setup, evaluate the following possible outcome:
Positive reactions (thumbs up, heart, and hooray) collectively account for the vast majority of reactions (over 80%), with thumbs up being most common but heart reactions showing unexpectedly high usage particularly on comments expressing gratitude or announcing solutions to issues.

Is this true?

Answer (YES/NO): NO